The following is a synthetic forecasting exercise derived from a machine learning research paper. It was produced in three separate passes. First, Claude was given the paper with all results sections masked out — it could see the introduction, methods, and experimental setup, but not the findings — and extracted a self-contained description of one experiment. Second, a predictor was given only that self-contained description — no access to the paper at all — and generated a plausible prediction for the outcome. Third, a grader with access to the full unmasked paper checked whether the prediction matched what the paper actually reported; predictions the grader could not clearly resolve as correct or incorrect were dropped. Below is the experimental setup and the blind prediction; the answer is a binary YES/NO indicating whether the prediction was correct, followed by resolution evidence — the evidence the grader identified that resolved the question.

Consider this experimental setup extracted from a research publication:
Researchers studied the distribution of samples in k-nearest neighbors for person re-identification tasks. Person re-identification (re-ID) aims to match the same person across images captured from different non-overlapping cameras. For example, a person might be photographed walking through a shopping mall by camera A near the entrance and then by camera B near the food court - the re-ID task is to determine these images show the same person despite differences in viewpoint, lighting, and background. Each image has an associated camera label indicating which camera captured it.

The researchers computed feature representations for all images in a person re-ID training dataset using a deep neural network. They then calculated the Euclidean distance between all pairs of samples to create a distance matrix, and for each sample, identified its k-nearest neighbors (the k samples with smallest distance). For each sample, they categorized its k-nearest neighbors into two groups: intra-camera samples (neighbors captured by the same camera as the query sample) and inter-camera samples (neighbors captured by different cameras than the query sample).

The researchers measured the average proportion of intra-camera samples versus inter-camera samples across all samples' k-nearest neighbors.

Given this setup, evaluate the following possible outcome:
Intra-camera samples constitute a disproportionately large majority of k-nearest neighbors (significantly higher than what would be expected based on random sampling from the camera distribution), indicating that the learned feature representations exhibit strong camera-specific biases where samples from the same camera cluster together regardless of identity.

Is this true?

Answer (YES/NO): YES